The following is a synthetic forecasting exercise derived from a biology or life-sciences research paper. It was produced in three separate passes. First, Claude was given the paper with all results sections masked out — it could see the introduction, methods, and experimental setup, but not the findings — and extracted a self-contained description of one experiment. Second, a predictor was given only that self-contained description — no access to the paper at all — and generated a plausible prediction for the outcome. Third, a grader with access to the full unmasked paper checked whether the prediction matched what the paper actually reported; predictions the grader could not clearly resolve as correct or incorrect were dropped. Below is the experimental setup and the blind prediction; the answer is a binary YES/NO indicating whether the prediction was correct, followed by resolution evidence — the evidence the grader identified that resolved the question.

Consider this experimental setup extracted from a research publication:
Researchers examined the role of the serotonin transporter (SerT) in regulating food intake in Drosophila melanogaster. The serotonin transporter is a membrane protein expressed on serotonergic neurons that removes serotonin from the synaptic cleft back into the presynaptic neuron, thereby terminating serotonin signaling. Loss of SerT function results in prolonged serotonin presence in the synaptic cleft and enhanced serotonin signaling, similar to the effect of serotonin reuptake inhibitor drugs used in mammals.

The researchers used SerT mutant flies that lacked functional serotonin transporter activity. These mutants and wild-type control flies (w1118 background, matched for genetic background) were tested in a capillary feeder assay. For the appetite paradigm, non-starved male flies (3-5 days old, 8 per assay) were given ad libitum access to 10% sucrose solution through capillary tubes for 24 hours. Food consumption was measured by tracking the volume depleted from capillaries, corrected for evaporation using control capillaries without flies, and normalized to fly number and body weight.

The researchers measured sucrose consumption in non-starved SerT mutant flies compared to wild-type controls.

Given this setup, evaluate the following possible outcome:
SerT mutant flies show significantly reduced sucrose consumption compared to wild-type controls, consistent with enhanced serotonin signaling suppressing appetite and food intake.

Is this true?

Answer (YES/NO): YES